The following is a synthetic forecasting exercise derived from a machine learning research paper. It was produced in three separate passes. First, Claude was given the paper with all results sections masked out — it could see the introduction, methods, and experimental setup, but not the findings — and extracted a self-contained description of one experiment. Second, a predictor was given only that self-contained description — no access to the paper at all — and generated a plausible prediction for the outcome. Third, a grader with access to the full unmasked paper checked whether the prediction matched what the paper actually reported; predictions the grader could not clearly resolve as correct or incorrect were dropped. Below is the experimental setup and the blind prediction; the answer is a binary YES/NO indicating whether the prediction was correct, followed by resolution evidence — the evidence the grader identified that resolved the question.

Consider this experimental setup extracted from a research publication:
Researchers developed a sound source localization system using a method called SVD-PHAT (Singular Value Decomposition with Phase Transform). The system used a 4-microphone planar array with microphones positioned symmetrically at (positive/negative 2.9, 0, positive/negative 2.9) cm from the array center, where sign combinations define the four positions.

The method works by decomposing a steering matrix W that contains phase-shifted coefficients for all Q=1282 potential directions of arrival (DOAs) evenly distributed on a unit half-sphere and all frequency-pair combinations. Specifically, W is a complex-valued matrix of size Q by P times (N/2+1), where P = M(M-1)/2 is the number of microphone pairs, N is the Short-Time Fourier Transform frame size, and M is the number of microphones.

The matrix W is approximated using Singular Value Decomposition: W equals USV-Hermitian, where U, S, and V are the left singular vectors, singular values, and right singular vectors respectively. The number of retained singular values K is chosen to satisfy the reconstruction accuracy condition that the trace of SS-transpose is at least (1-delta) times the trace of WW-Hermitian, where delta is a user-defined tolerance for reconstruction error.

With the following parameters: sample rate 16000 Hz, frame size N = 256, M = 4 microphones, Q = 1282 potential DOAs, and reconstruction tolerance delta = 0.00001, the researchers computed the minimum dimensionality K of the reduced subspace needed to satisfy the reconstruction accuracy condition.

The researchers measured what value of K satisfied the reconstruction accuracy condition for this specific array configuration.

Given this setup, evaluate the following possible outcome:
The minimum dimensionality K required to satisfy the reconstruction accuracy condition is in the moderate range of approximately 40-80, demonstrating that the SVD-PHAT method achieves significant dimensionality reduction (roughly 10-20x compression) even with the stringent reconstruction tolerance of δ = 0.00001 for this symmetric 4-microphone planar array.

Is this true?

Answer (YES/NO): NO